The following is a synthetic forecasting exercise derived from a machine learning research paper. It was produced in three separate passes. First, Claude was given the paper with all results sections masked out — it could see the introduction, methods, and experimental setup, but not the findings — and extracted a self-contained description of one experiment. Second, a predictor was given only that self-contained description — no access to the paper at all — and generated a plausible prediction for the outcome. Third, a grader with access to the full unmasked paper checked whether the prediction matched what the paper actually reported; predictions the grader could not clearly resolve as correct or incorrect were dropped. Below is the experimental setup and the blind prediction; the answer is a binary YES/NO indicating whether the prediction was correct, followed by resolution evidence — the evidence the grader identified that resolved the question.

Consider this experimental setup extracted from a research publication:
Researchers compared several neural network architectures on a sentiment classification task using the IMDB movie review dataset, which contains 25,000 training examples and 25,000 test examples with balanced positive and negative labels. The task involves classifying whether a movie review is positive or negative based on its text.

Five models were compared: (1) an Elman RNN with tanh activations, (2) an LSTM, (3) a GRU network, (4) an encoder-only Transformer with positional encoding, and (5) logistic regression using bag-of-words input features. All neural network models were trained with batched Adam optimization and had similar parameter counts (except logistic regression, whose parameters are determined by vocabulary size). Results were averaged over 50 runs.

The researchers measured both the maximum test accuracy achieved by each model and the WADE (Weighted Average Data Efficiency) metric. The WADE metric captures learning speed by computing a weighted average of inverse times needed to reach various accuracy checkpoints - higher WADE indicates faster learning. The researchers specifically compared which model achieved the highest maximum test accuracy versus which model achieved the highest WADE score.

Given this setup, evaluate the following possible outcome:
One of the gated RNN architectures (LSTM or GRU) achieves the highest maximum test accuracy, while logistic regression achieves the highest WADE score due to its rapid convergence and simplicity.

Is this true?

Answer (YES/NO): NO